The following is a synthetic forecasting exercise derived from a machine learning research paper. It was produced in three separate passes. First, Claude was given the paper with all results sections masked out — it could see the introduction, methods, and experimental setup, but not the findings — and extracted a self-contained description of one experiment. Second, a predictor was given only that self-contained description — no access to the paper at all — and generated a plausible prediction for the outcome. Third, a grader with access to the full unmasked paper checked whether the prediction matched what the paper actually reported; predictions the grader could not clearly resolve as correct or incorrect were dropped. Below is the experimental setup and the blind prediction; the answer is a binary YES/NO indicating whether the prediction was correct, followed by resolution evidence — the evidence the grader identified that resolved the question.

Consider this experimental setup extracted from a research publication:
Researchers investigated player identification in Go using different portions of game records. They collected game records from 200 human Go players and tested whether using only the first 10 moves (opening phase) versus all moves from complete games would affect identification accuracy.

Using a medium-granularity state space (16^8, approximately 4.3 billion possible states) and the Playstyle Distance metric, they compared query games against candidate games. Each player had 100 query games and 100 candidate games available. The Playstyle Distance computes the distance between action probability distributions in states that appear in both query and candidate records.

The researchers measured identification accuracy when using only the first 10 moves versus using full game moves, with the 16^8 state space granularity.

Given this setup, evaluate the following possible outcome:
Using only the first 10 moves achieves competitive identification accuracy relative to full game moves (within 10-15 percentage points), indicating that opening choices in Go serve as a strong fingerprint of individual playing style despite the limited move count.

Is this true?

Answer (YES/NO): YES